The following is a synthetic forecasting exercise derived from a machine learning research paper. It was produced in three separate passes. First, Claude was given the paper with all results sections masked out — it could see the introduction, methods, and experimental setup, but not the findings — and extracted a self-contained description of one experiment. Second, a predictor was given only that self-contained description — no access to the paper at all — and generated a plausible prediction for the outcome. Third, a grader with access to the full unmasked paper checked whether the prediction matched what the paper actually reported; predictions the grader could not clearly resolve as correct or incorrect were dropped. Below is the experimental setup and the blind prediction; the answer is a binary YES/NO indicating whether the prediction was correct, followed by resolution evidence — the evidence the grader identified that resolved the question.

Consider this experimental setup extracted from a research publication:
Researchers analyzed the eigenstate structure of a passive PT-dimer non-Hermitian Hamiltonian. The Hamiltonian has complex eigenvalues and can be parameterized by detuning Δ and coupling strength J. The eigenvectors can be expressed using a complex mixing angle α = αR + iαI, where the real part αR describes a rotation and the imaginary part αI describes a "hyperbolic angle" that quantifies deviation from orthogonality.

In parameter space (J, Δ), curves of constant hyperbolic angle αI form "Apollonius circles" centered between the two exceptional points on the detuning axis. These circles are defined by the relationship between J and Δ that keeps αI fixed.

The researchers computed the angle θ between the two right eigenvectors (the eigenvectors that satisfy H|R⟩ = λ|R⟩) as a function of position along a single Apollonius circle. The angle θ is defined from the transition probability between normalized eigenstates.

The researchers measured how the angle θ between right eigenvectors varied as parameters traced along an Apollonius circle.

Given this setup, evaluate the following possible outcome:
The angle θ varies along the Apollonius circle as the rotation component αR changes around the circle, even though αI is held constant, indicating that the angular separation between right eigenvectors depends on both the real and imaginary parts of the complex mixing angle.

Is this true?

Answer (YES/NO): NO